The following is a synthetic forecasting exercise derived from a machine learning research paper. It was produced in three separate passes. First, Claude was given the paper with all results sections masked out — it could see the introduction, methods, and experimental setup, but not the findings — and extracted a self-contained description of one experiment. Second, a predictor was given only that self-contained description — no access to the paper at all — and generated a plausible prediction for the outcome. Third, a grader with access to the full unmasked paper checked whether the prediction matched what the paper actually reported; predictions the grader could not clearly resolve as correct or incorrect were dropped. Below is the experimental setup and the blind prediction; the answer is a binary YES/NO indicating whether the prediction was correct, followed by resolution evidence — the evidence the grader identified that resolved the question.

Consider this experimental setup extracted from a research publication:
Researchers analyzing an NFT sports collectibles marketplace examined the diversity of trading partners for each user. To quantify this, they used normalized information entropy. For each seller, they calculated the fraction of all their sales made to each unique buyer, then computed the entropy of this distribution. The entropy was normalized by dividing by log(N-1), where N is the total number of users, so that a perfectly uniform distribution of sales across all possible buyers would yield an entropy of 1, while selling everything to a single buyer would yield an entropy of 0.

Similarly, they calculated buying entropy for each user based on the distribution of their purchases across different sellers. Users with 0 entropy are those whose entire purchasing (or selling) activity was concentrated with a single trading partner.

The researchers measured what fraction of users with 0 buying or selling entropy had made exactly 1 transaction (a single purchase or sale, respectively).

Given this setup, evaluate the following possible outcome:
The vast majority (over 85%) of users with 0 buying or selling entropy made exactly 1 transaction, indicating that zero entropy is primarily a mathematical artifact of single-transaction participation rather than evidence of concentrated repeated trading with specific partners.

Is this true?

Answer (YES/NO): YES